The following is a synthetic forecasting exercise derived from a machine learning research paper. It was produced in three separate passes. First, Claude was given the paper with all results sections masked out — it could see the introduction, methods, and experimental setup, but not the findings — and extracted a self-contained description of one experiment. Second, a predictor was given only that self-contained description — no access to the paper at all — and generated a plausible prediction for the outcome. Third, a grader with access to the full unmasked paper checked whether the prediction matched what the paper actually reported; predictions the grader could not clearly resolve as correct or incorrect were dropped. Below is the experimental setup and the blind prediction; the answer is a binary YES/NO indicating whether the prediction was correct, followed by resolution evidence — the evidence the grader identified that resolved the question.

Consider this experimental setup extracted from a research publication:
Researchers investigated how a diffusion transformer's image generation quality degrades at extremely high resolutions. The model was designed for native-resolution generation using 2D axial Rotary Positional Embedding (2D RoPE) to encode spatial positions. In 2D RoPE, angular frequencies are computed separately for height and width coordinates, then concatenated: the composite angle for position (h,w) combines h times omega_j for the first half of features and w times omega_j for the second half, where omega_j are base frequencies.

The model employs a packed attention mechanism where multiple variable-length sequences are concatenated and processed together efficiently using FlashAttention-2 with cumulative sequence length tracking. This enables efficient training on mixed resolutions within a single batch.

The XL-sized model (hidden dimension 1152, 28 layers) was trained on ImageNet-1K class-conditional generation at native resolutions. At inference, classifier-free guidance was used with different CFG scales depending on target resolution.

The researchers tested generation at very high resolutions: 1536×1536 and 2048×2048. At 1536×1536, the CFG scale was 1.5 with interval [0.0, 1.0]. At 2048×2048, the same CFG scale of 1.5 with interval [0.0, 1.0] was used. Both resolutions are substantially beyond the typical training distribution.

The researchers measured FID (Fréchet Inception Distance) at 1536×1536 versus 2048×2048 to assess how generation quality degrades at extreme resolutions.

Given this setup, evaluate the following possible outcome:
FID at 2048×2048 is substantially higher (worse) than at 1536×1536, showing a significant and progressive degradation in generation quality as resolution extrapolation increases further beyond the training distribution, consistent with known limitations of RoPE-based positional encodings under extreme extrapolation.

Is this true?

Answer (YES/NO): YES